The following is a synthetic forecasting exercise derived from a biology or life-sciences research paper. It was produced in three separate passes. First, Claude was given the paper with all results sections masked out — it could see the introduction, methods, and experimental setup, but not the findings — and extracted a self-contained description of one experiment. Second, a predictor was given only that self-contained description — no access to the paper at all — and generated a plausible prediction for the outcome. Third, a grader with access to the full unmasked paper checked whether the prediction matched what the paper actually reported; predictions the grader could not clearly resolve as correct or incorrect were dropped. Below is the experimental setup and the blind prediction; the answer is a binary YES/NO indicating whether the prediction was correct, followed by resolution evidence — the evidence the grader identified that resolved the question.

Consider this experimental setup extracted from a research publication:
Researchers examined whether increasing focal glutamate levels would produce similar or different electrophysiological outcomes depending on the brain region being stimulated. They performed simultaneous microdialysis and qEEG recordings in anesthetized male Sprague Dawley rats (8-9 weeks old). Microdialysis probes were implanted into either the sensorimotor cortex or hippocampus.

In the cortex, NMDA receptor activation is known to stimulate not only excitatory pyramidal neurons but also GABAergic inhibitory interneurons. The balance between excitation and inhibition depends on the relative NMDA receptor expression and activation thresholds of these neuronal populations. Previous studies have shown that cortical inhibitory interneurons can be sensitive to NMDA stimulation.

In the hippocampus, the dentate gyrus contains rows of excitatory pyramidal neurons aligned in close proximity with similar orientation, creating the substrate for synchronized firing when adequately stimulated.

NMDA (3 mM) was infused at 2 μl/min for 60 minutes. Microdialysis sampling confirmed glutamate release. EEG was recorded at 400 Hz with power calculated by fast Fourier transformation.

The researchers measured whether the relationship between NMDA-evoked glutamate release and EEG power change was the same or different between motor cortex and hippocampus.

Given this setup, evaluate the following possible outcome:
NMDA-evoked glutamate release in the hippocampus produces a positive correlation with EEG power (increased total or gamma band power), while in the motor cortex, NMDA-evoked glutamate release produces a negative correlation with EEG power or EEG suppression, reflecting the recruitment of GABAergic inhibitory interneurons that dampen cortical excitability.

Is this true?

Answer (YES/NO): YES